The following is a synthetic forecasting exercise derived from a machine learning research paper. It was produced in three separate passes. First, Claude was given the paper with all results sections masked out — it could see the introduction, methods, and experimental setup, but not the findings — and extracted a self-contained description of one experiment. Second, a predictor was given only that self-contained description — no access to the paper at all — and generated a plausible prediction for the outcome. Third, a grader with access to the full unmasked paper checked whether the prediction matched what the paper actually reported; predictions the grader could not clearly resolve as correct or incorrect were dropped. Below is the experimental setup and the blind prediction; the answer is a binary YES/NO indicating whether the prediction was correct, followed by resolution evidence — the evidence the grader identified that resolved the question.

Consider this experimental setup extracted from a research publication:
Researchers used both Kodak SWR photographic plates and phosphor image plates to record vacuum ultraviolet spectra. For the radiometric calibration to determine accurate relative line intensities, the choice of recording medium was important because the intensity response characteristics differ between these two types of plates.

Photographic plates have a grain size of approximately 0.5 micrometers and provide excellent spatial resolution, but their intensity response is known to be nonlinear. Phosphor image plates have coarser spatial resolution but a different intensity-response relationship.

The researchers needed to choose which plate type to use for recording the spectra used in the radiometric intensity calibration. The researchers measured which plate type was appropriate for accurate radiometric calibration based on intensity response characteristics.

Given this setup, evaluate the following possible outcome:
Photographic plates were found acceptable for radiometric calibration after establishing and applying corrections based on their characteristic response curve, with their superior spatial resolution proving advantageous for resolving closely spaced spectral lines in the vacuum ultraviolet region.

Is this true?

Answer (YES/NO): NO